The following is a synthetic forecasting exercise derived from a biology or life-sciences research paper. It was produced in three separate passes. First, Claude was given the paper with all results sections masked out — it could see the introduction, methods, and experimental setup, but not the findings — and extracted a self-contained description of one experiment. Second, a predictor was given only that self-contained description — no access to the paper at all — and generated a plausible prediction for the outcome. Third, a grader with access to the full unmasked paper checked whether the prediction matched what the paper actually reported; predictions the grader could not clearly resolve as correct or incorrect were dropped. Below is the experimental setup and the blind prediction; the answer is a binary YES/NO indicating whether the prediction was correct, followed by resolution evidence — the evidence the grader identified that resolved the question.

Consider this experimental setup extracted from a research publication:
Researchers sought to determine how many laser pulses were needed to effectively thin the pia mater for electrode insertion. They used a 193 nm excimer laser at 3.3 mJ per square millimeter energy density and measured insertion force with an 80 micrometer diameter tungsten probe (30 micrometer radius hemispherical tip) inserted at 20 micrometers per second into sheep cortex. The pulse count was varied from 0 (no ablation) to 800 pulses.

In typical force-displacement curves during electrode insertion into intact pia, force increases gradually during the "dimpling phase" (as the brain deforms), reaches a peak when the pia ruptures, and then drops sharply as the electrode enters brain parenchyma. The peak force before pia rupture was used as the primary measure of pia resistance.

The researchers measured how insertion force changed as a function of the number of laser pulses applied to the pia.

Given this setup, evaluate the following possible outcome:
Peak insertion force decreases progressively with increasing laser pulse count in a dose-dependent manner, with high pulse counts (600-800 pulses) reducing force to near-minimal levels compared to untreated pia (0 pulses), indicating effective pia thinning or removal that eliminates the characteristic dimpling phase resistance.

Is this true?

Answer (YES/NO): NO